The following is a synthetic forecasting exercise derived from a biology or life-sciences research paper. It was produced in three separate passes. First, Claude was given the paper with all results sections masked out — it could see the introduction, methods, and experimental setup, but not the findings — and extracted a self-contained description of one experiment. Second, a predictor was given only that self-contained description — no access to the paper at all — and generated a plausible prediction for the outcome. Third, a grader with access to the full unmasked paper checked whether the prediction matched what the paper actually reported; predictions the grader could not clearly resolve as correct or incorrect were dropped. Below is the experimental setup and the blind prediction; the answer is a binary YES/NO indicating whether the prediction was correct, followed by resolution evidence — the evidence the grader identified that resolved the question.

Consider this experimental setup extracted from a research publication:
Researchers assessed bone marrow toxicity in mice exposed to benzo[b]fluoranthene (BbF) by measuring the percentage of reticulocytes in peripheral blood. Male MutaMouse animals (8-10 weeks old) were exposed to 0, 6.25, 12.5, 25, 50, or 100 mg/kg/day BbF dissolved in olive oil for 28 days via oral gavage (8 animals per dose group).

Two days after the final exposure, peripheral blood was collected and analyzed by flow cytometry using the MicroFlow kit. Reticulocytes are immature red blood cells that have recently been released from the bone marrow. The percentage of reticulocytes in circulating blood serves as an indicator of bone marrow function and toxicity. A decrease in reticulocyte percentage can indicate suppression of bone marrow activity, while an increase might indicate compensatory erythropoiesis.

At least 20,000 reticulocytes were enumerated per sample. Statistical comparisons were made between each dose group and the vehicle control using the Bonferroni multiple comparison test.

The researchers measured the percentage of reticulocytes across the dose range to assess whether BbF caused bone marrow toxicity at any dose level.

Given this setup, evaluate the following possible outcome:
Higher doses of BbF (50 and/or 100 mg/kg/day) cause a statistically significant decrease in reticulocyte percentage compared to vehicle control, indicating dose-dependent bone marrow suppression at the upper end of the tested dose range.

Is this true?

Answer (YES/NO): NO